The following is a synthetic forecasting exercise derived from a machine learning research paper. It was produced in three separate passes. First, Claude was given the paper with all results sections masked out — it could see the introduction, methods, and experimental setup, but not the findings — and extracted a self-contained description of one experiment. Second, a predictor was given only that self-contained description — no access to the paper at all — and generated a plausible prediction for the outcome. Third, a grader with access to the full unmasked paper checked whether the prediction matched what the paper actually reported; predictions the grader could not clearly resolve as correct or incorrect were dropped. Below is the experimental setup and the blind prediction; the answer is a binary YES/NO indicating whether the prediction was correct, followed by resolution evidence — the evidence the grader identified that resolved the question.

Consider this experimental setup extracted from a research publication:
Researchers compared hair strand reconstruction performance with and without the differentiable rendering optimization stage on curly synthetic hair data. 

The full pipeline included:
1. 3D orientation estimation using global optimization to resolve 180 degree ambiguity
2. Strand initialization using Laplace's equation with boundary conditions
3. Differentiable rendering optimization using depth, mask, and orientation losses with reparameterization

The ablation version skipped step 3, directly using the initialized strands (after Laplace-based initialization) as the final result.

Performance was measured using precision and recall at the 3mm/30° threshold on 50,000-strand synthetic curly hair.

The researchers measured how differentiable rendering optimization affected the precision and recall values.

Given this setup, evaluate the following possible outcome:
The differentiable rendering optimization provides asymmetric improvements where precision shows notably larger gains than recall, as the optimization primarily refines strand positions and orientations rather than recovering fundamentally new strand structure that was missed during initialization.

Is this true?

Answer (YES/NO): YES